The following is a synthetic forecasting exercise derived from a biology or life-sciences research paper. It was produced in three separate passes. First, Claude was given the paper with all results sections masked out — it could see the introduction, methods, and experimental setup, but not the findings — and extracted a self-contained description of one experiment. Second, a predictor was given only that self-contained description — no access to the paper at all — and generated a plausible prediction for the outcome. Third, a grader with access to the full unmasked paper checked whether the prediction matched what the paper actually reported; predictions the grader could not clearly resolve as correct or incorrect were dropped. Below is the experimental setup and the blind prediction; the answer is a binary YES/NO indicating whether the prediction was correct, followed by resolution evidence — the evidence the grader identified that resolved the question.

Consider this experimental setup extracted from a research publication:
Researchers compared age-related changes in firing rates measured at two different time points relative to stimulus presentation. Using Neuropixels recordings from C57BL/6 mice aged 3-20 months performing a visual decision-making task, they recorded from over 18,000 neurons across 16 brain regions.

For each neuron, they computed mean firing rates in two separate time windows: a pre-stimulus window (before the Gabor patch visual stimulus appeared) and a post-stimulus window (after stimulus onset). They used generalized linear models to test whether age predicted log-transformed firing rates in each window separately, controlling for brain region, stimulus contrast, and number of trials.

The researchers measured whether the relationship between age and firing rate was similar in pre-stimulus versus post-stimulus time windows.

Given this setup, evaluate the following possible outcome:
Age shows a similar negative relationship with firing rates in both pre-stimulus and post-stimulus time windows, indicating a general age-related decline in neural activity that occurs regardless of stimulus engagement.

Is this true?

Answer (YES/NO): NO